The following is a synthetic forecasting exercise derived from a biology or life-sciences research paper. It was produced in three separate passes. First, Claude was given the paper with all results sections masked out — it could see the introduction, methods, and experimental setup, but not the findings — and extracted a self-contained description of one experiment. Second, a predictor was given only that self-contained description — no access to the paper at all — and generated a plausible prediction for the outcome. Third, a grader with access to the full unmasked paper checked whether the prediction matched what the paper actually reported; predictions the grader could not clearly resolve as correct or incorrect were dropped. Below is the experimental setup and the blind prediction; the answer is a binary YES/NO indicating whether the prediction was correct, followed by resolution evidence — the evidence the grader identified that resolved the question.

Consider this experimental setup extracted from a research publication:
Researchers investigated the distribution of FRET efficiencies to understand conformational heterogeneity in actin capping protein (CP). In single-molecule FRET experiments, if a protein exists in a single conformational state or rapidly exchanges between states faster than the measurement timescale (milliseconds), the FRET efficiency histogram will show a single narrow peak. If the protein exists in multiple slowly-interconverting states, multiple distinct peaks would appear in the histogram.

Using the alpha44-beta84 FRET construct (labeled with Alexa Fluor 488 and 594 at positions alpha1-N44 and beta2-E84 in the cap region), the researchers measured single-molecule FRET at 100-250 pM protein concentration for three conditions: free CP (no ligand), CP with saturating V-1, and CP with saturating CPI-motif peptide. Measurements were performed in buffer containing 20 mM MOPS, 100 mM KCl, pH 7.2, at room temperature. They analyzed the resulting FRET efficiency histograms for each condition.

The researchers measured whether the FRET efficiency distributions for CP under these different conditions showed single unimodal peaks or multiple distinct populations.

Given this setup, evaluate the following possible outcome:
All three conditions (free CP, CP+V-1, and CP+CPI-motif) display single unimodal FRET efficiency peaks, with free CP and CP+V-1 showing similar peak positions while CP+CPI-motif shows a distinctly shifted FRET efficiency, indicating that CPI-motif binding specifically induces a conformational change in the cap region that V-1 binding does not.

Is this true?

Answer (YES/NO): NO